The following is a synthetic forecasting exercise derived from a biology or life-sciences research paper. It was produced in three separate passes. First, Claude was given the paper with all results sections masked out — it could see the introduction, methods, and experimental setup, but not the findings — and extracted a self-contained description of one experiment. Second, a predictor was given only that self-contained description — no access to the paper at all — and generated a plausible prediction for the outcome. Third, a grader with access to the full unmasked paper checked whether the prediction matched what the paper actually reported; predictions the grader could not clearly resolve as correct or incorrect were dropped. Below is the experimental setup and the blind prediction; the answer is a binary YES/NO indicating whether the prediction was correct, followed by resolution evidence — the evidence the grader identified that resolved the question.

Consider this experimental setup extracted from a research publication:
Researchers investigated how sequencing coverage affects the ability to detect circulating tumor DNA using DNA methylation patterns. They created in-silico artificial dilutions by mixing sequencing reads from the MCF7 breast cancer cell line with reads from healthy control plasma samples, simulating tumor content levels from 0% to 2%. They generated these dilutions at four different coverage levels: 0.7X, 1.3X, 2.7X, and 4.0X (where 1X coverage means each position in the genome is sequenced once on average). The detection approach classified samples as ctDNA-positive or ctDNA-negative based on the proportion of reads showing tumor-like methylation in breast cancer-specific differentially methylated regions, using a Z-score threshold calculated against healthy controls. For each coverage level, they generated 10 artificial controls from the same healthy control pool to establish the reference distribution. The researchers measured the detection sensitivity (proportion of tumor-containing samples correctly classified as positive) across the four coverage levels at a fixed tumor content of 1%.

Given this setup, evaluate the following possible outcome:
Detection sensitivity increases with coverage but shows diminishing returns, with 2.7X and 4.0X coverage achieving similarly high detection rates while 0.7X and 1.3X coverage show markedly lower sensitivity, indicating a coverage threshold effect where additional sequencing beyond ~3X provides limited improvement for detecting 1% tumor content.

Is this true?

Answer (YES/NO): NO